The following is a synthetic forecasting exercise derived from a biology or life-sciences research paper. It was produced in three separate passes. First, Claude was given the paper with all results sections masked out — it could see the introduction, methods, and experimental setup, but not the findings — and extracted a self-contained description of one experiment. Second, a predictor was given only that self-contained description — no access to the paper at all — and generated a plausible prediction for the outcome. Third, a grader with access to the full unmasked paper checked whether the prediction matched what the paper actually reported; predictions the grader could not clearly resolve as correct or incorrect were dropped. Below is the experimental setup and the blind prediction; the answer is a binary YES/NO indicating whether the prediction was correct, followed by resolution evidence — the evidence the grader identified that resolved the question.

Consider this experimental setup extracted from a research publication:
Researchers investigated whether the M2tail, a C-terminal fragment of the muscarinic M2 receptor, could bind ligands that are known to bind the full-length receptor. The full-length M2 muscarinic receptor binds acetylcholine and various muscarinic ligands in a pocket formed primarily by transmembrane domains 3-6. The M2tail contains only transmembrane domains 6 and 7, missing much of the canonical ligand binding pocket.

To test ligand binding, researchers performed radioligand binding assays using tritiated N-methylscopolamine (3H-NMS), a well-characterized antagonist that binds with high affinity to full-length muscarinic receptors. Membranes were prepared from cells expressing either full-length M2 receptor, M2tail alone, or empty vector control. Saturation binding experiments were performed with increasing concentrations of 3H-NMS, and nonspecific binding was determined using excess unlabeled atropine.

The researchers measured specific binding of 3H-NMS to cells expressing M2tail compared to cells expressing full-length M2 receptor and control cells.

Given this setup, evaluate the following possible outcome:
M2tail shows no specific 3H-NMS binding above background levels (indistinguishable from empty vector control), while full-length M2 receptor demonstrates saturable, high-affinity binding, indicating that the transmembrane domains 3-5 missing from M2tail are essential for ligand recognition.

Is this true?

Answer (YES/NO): YES